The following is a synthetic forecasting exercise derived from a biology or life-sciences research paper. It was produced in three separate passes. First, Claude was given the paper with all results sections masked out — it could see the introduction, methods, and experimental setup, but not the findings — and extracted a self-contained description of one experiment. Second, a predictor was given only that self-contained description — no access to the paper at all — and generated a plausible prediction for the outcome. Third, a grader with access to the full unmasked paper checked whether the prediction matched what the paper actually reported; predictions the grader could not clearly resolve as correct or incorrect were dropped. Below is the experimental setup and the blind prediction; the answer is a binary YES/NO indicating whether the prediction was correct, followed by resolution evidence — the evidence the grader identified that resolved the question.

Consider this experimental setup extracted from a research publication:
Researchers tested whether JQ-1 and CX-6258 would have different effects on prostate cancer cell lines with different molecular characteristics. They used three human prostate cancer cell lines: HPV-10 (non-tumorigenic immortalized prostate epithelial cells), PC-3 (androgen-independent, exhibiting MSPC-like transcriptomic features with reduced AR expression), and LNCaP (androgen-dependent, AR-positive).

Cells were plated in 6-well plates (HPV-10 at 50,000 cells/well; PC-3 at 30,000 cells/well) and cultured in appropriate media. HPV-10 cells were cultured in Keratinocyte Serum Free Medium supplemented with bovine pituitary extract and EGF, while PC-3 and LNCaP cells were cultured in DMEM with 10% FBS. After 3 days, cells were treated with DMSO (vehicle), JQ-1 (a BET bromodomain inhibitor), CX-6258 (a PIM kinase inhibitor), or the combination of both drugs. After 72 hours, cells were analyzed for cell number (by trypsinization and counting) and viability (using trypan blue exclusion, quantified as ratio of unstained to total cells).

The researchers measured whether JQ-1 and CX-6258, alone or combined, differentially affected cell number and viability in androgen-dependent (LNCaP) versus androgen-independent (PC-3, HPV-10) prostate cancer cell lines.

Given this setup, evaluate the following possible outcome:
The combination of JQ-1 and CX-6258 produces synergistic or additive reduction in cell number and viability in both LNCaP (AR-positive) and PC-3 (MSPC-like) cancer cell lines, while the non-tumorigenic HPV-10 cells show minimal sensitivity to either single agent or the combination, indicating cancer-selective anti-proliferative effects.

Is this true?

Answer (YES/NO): NO